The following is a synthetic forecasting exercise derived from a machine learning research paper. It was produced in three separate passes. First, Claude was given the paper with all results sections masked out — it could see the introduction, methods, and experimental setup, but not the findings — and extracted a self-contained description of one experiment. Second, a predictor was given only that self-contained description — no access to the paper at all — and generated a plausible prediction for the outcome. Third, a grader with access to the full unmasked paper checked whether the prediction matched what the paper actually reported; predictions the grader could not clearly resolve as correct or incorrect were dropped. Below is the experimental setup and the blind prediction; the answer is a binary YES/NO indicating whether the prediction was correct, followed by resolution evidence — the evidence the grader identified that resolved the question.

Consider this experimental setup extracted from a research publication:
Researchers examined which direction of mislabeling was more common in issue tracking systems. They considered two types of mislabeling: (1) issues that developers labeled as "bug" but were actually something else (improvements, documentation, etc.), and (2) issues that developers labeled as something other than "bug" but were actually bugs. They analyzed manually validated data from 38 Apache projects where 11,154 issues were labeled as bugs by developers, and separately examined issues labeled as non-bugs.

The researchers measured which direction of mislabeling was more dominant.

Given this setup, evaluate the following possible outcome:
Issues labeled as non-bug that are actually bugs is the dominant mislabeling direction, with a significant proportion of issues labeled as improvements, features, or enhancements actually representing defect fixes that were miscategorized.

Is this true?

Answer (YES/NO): NO